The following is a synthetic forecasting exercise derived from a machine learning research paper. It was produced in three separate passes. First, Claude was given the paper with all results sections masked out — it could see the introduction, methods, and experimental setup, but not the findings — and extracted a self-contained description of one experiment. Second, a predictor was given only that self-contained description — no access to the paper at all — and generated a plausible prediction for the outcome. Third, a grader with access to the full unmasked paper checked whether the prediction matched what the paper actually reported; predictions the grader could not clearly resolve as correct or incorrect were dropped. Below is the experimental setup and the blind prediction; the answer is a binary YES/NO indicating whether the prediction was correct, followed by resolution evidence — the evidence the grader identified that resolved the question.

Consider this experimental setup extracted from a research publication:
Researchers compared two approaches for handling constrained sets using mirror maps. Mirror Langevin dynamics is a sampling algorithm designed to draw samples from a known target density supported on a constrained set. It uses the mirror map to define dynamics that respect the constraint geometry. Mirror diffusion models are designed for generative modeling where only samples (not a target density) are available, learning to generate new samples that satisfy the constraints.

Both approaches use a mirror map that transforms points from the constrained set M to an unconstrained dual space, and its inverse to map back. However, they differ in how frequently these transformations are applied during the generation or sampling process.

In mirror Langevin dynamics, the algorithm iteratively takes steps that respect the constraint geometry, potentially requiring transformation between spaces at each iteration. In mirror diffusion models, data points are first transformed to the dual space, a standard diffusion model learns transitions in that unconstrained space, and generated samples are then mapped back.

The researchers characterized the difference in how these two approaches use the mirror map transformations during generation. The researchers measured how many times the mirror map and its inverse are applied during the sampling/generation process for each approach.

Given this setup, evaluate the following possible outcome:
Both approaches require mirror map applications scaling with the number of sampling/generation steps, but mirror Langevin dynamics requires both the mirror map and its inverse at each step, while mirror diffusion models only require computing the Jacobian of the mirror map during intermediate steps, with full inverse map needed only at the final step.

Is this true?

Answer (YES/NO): NO